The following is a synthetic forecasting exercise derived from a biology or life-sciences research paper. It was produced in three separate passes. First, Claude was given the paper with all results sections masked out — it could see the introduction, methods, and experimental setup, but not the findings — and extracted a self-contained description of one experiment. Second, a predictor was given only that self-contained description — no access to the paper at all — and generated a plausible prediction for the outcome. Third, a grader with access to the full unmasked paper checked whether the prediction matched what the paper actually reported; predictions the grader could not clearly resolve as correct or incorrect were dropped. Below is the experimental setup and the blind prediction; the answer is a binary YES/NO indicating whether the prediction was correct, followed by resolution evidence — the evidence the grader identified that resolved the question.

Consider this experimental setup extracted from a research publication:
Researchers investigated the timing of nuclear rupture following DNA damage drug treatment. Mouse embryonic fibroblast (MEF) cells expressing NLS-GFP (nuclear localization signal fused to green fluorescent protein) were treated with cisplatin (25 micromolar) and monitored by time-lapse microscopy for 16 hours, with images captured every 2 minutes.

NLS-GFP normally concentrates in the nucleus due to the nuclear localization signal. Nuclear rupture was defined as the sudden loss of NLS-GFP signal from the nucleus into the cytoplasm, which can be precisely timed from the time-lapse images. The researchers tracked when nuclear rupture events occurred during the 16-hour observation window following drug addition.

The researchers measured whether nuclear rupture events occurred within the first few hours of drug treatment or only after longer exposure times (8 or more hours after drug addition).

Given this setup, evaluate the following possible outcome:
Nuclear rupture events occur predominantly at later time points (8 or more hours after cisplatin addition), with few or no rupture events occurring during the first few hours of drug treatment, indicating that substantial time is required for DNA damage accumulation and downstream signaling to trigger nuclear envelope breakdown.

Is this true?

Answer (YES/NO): NO